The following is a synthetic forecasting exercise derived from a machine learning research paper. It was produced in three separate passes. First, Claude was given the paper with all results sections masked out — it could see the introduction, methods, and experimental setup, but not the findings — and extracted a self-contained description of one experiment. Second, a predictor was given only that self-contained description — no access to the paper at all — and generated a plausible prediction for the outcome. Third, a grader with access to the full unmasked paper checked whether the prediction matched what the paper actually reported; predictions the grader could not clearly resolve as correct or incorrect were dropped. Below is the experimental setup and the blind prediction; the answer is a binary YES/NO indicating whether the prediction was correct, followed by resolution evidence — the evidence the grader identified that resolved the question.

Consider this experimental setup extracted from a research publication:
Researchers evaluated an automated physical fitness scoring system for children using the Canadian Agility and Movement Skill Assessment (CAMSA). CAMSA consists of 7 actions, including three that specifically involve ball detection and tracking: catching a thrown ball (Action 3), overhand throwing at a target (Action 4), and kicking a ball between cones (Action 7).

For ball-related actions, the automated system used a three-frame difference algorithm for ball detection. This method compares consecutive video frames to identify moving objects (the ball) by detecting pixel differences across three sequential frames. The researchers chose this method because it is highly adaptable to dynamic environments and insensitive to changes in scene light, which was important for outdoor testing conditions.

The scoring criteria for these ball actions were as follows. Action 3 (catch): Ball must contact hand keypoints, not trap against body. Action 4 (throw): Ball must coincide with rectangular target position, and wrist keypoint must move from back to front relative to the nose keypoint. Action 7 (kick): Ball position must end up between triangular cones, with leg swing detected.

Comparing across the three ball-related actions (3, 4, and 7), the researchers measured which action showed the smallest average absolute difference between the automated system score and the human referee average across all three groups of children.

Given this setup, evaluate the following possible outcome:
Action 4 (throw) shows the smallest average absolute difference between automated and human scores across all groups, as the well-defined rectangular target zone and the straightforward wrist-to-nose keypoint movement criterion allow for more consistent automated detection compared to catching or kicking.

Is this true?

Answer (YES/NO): YES